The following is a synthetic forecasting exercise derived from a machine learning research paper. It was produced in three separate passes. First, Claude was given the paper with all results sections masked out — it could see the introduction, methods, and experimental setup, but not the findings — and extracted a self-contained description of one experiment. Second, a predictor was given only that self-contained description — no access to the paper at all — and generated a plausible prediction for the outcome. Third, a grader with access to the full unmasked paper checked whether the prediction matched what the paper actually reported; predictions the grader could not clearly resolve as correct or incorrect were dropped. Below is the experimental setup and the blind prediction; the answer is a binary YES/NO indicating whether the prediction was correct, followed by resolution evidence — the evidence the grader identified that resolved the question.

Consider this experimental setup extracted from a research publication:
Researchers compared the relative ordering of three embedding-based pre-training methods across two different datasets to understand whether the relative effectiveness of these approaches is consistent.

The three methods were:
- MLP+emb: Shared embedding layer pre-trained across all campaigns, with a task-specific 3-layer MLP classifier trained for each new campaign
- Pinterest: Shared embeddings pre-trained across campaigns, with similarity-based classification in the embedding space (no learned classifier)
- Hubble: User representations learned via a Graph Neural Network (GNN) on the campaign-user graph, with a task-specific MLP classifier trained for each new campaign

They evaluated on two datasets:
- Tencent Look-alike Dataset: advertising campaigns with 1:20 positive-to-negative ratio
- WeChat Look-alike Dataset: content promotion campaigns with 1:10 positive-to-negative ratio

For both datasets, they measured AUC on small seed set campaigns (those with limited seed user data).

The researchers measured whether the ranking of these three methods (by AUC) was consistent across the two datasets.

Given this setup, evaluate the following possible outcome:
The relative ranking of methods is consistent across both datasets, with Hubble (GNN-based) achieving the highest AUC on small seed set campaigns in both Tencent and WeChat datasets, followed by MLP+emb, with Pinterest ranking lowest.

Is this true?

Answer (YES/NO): YES